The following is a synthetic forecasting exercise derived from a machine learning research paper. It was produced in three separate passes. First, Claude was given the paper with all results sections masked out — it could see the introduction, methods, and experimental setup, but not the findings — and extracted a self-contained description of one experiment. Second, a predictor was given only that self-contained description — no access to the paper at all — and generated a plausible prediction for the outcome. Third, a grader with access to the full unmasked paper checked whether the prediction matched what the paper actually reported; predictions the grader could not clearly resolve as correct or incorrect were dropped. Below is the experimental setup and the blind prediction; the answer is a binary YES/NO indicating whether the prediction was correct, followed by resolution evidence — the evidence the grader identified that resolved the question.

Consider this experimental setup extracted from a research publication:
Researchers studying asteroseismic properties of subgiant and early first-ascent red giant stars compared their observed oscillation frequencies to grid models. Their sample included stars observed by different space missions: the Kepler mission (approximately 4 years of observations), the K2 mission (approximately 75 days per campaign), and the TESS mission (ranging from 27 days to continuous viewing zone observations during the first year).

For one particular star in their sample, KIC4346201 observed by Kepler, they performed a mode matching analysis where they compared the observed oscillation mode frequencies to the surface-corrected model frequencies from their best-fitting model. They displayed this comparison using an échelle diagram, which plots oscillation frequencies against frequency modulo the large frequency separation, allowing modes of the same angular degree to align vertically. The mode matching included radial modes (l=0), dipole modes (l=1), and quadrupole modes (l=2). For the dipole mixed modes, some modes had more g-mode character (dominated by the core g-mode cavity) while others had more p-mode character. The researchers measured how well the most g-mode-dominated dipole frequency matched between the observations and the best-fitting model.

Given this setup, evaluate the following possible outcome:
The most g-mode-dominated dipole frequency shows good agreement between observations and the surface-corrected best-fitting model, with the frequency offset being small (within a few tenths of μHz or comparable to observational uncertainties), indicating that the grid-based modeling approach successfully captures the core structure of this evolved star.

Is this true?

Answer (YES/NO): NO